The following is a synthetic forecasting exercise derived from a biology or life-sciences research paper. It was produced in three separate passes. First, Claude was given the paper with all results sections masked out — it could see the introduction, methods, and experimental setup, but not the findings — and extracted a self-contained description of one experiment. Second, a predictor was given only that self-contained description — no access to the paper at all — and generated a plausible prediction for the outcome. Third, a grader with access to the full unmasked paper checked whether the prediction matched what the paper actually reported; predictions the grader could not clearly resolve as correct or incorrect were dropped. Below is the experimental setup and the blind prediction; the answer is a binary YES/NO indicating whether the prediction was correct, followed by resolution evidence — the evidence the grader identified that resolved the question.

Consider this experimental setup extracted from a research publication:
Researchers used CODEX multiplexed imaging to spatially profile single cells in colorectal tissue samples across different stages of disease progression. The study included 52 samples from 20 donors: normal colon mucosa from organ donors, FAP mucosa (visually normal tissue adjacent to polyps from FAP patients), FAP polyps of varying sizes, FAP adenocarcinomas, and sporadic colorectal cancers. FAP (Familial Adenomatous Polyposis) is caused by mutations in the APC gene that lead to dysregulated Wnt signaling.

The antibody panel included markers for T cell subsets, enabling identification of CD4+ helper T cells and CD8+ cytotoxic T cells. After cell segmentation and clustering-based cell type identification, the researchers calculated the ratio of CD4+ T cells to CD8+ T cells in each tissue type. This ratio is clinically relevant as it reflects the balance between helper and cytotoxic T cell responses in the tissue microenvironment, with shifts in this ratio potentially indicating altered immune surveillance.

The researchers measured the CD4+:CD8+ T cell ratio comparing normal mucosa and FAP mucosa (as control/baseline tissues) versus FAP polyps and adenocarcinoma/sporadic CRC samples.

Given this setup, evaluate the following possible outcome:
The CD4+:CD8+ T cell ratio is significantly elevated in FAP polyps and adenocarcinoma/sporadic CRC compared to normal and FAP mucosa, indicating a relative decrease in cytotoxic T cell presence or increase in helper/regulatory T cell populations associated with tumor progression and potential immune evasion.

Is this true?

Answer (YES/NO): NO